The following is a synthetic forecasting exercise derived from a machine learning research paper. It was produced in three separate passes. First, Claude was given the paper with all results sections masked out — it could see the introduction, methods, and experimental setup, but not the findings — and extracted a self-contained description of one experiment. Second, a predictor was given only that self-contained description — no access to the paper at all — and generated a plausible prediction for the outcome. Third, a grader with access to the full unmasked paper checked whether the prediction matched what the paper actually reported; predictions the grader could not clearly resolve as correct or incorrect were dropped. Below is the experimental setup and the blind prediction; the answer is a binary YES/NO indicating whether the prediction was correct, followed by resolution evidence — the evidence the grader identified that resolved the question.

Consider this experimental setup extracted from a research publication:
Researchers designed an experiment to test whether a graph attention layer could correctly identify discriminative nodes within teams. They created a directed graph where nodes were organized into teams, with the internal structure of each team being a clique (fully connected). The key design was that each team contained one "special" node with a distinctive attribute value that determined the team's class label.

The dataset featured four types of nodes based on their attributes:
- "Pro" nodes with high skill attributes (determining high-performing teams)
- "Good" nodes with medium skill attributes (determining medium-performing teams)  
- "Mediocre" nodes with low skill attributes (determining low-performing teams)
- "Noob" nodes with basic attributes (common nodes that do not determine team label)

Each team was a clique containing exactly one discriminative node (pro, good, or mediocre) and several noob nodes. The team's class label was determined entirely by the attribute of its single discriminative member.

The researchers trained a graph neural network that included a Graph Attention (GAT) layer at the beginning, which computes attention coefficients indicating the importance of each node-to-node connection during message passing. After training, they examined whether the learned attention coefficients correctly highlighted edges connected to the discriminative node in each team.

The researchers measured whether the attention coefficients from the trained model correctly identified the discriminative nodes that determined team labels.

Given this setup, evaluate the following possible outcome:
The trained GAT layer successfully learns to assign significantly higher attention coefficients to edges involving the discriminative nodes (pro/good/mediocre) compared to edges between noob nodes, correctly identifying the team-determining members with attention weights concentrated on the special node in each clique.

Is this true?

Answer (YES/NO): YES